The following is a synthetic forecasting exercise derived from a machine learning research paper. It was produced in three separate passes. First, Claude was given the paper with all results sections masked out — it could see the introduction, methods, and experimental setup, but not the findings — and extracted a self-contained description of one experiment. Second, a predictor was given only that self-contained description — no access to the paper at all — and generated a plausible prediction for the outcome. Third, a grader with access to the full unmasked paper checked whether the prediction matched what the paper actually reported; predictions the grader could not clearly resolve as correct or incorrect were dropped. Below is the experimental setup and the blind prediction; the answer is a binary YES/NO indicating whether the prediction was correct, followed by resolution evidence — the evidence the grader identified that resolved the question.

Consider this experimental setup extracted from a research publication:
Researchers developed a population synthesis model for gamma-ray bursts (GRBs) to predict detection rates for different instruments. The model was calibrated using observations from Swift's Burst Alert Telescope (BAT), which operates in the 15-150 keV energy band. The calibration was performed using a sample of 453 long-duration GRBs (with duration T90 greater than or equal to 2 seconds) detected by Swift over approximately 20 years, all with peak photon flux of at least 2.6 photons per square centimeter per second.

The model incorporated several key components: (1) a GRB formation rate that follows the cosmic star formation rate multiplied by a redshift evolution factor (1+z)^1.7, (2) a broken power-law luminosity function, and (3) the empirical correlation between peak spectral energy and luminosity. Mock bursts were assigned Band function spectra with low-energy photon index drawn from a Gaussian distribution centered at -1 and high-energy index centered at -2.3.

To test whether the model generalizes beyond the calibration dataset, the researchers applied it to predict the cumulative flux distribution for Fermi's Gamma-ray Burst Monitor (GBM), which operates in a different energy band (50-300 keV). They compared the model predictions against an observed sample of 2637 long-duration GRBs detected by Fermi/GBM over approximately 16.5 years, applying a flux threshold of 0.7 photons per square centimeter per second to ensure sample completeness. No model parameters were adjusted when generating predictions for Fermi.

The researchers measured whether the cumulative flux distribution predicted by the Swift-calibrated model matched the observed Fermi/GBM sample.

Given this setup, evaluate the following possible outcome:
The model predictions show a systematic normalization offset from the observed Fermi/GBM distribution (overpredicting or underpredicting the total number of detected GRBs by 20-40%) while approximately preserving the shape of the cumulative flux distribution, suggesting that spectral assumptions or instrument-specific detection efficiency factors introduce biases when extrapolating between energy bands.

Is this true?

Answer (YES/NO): NO